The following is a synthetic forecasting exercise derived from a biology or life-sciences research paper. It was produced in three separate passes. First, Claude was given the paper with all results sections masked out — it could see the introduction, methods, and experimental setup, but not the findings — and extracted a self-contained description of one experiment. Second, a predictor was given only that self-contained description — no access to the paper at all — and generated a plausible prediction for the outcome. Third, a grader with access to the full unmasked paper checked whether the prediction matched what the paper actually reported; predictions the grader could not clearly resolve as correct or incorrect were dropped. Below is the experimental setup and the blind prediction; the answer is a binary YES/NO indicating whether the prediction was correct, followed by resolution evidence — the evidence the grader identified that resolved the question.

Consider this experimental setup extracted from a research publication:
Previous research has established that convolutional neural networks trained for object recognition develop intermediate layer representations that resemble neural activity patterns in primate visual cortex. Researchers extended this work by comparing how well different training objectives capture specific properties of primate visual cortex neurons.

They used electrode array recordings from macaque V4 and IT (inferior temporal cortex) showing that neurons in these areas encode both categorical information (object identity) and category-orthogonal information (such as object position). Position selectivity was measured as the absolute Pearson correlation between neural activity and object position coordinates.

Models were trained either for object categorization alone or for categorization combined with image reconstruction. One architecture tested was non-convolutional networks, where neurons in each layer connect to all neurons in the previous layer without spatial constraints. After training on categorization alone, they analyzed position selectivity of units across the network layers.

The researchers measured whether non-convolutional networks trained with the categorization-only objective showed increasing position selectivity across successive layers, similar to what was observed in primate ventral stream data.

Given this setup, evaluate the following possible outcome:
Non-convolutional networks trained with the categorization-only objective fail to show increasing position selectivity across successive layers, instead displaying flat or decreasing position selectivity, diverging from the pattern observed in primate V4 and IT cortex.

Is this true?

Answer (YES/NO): YES